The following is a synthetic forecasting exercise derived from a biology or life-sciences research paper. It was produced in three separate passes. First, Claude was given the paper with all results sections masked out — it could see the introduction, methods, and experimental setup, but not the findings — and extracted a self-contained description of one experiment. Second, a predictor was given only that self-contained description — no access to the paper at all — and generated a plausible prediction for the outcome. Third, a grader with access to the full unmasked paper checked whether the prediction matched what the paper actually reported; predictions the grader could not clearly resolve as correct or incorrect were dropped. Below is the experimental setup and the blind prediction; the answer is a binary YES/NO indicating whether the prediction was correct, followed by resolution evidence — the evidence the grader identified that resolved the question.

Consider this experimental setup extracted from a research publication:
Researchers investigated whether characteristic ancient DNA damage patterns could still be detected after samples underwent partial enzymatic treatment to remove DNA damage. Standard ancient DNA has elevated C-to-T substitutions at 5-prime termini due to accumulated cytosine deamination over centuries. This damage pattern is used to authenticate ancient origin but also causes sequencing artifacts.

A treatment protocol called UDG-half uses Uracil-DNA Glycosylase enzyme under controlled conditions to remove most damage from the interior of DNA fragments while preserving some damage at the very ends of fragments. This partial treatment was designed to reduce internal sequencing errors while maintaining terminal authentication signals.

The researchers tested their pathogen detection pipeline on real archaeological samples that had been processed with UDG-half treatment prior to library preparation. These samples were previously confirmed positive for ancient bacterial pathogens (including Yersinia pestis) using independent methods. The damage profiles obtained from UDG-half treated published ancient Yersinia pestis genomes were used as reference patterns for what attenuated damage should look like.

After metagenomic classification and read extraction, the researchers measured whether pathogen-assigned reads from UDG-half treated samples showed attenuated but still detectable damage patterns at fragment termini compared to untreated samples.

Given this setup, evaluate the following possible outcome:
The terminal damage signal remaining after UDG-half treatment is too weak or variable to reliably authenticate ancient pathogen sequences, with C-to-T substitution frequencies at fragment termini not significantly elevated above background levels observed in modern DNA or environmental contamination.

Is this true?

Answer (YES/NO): NO